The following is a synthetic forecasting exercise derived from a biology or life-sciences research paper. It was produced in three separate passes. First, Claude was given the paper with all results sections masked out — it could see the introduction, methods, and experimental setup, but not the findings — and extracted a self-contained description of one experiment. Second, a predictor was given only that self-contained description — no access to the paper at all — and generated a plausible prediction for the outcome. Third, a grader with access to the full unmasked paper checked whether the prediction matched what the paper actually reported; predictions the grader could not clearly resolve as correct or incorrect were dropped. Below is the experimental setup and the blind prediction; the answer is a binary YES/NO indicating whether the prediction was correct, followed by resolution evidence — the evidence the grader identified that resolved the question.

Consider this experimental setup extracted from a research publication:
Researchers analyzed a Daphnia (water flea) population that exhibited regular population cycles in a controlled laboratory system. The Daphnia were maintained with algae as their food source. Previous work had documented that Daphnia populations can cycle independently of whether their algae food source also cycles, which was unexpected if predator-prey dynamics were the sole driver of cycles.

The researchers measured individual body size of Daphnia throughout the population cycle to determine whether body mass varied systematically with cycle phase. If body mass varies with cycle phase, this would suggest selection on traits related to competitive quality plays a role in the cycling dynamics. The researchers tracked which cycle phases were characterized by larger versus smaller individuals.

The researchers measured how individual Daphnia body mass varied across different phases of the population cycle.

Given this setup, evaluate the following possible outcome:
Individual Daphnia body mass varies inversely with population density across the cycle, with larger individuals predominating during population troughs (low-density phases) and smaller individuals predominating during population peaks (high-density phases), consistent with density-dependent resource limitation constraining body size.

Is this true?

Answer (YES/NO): NO